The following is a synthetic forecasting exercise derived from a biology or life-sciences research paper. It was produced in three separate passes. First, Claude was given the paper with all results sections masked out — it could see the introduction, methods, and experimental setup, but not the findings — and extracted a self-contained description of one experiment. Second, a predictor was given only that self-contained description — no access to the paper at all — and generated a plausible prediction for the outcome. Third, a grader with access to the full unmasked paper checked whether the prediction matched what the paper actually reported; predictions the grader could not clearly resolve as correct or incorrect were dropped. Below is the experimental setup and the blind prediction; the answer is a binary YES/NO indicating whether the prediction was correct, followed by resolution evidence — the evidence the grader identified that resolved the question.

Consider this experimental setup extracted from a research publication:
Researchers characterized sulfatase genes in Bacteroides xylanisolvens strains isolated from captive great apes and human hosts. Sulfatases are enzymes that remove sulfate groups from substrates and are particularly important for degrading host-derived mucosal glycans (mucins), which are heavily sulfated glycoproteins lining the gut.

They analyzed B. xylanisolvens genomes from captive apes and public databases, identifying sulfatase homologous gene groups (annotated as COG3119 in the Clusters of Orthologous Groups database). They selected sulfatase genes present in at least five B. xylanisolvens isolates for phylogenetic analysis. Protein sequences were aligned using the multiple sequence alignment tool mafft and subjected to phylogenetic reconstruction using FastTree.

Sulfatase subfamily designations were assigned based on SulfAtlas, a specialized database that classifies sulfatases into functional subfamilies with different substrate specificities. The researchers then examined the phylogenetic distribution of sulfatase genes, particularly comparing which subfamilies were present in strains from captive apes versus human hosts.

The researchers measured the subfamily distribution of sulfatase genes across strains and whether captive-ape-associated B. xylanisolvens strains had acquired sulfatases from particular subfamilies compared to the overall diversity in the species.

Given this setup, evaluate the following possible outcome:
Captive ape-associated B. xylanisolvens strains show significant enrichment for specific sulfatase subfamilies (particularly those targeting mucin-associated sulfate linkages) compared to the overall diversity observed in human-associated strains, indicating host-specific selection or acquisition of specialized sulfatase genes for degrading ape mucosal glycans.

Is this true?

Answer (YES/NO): NO